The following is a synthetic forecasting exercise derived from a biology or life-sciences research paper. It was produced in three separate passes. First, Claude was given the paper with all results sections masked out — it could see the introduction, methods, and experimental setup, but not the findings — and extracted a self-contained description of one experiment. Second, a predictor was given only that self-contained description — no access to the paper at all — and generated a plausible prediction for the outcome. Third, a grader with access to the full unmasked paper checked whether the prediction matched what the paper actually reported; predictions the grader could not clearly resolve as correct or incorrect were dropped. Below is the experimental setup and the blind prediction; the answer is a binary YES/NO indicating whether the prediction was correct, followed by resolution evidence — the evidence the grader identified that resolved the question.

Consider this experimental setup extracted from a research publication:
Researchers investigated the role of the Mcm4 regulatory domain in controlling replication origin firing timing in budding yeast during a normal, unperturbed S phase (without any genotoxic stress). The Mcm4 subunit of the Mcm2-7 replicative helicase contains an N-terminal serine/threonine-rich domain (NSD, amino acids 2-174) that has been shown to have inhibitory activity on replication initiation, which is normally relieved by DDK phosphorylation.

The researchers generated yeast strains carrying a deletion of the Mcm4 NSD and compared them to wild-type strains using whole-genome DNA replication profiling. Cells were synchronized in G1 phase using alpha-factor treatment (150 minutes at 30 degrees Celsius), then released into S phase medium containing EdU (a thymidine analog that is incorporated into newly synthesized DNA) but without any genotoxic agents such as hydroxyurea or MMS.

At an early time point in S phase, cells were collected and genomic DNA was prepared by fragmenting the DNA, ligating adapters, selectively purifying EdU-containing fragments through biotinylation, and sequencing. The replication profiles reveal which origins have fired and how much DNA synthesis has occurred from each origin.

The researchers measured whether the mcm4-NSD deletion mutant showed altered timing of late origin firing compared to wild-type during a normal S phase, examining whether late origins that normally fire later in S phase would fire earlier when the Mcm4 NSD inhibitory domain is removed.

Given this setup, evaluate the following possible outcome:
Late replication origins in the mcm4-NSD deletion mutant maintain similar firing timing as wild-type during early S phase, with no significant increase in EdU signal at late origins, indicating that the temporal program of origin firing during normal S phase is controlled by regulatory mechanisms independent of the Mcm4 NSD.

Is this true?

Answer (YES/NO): NO